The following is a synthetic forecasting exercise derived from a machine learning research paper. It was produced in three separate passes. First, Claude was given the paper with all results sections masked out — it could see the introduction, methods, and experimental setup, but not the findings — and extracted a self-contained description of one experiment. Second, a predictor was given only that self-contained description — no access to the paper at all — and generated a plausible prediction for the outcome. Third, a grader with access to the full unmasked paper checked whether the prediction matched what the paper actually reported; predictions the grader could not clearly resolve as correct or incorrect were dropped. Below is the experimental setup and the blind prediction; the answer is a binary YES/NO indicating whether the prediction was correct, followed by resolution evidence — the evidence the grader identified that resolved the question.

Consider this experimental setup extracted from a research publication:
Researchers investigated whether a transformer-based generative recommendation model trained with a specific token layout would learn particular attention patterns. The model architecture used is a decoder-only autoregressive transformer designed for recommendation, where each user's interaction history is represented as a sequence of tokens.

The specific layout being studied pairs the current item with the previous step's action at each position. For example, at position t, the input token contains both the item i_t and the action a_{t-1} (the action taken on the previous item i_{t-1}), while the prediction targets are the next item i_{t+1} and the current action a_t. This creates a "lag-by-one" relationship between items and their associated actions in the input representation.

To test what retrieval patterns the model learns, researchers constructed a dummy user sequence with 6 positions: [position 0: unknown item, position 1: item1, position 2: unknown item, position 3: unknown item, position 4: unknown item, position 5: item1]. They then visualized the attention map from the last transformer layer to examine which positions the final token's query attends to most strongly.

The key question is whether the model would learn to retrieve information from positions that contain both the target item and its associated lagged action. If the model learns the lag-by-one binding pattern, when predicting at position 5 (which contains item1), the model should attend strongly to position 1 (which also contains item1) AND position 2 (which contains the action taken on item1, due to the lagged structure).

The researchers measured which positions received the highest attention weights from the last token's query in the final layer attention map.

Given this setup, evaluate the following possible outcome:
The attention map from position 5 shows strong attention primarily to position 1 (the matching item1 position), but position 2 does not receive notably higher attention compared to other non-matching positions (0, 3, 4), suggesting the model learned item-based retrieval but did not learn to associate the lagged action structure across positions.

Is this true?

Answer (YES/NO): NO